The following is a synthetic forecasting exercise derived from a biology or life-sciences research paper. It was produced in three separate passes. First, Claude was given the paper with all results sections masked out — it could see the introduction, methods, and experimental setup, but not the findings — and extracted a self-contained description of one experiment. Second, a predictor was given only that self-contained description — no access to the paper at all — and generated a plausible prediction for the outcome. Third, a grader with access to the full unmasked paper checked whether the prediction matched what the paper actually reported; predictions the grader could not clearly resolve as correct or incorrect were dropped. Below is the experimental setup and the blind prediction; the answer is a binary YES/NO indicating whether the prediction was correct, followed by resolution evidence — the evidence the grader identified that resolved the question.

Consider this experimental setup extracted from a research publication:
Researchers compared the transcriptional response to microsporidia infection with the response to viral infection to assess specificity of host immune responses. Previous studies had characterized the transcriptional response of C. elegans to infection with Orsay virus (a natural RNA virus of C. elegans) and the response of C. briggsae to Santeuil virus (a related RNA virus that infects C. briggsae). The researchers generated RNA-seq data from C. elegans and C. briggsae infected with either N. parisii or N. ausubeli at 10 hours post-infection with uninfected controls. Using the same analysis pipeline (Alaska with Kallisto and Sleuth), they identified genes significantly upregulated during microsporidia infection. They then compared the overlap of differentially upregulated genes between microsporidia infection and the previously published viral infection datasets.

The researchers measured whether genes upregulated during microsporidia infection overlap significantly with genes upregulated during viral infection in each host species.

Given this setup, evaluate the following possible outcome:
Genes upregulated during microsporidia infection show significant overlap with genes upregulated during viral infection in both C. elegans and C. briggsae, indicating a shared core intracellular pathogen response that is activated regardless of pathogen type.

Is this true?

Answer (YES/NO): YES